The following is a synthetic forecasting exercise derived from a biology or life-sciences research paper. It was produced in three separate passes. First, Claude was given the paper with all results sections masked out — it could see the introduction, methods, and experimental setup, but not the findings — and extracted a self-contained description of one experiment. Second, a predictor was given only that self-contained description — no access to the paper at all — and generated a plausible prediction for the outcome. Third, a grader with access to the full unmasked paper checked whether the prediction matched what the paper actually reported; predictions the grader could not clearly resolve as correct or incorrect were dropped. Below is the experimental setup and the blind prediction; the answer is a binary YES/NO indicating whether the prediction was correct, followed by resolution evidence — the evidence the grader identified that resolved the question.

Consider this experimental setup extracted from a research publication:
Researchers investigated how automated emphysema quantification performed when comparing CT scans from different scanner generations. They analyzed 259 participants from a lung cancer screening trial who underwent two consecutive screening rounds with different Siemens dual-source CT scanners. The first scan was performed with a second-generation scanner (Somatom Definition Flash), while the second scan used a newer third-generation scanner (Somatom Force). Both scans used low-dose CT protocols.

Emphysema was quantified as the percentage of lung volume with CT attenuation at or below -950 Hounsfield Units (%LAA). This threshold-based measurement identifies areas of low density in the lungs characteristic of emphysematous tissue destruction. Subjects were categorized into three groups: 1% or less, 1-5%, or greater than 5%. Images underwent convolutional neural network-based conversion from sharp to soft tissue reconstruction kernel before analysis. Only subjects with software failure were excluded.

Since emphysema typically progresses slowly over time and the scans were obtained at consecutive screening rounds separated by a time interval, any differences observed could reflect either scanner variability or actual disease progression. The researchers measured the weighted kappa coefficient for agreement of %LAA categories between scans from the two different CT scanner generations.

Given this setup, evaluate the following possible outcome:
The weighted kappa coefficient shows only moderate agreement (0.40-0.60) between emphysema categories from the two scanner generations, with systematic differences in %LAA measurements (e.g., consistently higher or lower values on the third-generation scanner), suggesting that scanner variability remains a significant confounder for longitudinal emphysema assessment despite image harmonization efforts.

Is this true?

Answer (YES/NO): NO